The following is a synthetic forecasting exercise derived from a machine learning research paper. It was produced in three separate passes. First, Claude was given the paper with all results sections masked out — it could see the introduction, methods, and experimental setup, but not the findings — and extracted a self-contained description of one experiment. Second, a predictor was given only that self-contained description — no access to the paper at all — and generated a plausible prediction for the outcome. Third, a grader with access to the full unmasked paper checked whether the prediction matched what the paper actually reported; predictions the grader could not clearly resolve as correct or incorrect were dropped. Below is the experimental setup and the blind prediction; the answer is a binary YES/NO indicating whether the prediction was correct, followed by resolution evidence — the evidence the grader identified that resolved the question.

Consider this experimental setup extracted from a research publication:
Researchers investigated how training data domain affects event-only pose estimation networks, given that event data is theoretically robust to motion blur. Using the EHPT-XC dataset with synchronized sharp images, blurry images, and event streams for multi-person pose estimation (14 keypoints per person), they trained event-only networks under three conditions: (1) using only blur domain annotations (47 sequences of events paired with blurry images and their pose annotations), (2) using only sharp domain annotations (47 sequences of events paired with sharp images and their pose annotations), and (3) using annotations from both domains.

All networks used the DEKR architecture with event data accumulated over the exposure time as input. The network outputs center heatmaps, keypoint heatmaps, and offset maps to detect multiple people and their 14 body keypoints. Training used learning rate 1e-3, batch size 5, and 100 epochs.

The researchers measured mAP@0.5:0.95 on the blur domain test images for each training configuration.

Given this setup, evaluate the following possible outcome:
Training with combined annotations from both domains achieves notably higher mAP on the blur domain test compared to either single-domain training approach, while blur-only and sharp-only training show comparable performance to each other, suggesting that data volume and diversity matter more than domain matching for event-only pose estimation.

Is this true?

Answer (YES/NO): NO